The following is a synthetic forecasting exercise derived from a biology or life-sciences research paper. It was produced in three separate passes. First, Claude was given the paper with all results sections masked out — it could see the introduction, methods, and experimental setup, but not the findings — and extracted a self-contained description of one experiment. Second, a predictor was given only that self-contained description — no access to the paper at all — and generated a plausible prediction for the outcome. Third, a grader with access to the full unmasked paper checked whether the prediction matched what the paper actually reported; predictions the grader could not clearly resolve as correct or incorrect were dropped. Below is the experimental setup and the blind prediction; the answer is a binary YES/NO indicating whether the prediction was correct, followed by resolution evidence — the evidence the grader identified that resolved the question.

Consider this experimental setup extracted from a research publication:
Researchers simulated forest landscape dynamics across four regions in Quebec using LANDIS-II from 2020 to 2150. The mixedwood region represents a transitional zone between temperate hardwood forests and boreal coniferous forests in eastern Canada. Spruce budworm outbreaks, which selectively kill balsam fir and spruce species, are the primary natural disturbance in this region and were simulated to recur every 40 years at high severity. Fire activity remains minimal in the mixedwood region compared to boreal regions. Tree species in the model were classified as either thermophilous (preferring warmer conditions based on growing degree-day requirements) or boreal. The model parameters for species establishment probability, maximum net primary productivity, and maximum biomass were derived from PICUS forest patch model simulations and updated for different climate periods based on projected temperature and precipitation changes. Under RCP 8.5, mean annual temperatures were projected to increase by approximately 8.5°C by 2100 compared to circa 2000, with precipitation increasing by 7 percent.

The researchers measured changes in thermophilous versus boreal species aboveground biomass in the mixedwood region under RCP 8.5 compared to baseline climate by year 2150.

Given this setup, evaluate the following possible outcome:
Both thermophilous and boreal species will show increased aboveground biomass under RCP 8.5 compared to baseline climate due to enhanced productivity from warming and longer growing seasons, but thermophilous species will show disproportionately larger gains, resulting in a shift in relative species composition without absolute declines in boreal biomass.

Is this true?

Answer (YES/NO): NO